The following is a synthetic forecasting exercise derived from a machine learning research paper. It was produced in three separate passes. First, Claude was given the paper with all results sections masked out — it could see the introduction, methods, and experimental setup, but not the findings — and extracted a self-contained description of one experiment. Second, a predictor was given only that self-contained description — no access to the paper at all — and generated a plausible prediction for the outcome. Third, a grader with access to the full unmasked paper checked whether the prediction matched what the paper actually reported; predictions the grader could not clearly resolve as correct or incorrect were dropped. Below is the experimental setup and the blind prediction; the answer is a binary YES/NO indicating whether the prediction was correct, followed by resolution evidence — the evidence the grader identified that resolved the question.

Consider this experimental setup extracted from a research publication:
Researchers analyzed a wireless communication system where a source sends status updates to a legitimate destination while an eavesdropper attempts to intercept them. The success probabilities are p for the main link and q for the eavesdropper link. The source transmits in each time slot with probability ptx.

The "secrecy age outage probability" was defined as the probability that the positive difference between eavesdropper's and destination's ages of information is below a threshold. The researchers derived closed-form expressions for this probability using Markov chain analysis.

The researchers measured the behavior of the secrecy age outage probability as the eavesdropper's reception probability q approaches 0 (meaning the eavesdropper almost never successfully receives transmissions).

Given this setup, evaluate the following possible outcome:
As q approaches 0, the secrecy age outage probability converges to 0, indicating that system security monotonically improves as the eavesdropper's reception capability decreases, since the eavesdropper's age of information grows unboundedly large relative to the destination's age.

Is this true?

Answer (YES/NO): YES